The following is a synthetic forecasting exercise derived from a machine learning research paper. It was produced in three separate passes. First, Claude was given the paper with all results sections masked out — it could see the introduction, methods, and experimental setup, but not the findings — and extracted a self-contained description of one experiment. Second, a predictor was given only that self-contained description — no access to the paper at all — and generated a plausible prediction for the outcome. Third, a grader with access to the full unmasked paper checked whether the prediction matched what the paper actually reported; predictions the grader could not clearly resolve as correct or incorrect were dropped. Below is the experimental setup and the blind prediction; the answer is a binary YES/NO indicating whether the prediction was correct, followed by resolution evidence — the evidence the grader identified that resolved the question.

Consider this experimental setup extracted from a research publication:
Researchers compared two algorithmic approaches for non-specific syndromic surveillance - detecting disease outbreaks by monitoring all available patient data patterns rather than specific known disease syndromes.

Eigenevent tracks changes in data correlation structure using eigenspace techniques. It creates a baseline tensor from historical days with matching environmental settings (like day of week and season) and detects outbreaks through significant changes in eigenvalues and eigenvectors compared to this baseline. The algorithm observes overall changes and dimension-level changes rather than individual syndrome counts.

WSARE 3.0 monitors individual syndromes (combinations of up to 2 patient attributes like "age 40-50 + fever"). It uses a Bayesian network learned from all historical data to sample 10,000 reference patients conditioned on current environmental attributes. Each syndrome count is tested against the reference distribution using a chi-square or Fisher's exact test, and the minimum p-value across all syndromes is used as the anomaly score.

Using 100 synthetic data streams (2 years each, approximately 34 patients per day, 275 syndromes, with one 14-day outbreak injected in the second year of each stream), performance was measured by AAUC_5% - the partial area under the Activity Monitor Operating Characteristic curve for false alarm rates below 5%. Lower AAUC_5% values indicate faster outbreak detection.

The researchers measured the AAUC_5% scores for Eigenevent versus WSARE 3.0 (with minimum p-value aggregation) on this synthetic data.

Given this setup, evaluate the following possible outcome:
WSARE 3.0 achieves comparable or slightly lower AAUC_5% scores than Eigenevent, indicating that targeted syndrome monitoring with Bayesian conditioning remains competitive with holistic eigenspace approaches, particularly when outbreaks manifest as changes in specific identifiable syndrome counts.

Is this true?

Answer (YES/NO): NO